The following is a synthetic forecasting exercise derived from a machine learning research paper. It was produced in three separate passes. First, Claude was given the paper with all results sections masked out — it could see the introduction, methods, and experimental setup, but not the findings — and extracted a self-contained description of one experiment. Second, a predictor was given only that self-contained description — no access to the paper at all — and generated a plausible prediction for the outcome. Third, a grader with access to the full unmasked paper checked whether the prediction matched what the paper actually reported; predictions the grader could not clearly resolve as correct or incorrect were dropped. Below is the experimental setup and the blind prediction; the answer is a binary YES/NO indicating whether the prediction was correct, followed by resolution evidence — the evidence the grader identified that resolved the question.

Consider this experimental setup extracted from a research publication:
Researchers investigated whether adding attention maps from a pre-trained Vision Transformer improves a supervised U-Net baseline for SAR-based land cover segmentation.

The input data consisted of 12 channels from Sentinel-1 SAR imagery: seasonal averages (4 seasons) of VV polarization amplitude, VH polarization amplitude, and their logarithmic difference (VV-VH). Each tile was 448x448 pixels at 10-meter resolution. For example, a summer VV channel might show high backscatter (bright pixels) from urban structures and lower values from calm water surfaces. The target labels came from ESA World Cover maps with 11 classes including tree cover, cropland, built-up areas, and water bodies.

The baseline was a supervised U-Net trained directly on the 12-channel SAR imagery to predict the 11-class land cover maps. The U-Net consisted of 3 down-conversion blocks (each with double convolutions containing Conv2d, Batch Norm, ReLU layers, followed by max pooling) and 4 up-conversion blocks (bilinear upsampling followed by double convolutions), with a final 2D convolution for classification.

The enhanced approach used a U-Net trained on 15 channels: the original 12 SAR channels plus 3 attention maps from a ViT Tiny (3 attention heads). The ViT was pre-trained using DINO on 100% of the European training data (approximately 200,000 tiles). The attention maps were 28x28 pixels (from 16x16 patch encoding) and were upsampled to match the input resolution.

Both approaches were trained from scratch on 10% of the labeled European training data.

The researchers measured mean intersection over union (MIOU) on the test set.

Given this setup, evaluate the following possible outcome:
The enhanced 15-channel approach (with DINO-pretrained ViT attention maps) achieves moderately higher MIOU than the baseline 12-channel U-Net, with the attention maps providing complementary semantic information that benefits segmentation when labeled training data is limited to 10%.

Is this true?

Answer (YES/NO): NO